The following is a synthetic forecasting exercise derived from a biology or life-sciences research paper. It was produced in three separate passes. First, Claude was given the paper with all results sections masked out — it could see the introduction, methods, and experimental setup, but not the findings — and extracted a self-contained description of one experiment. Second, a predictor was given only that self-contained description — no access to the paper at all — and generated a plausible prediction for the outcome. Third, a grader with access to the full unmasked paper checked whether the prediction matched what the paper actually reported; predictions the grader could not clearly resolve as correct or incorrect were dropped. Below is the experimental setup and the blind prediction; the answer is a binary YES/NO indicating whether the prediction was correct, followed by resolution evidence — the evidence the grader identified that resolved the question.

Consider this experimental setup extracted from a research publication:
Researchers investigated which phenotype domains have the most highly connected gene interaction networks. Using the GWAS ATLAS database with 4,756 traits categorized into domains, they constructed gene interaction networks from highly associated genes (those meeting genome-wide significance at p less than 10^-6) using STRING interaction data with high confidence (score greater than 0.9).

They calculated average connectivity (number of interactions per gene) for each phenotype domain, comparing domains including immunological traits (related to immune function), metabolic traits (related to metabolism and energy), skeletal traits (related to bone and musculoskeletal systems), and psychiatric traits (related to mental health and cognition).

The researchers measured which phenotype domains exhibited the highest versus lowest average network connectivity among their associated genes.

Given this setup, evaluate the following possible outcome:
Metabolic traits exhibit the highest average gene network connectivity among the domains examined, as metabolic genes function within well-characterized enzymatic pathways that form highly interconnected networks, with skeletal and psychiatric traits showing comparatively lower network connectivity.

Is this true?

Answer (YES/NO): NO